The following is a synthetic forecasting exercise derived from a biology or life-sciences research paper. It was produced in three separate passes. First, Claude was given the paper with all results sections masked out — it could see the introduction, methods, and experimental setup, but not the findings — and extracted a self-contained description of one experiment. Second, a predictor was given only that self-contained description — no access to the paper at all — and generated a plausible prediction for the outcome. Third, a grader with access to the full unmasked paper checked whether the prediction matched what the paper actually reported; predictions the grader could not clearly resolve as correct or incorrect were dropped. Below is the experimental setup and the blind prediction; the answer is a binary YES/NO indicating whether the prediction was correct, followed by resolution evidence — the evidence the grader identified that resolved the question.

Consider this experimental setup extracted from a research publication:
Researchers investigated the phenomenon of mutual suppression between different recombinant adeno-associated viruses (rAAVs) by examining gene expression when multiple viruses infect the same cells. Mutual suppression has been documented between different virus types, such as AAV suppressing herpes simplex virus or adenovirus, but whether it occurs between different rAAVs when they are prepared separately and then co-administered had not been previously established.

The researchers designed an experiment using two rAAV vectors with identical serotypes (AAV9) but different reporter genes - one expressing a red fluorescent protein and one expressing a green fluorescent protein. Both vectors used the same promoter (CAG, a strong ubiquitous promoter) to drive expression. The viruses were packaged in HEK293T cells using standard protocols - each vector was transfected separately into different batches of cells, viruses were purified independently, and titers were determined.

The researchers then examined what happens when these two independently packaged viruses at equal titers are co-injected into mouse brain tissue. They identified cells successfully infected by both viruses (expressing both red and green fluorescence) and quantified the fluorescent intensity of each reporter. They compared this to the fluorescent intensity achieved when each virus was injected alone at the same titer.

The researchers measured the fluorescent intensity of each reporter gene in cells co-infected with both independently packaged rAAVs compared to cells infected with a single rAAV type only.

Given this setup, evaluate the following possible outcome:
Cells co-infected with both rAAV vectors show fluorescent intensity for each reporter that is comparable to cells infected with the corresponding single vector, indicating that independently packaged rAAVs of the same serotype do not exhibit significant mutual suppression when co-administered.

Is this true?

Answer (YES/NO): NO